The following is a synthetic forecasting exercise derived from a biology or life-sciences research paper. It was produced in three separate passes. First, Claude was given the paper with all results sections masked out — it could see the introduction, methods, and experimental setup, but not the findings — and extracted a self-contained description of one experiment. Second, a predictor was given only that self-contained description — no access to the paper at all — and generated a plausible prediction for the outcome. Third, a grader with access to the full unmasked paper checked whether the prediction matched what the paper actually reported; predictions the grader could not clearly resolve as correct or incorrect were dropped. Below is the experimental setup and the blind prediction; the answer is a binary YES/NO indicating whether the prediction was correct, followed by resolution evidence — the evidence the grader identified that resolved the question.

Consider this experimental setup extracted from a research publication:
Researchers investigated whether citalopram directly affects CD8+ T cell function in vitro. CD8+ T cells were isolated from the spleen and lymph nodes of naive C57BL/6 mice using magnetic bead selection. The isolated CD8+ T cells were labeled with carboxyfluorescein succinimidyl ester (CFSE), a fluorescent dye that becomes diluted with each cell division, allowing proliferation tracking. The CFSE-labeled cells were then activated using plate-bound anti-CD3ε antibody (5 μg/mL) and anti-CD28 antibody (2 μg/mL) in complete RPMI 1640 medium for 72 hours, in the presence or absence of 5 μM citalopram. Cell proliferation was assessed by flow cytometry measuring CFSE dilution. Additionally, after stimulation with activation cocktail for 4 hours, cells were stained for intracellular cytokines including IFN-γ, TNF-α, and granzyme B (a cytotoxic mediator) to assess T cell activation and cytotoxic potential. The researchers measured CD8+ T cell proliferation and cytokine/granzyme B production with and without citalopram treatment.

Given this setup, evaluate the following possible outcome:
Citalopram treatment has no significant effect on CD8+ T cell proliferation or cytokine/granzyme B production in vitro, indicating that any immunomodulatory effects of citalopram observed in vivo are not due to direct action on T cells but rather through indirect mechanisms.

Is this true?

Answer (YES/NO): NO